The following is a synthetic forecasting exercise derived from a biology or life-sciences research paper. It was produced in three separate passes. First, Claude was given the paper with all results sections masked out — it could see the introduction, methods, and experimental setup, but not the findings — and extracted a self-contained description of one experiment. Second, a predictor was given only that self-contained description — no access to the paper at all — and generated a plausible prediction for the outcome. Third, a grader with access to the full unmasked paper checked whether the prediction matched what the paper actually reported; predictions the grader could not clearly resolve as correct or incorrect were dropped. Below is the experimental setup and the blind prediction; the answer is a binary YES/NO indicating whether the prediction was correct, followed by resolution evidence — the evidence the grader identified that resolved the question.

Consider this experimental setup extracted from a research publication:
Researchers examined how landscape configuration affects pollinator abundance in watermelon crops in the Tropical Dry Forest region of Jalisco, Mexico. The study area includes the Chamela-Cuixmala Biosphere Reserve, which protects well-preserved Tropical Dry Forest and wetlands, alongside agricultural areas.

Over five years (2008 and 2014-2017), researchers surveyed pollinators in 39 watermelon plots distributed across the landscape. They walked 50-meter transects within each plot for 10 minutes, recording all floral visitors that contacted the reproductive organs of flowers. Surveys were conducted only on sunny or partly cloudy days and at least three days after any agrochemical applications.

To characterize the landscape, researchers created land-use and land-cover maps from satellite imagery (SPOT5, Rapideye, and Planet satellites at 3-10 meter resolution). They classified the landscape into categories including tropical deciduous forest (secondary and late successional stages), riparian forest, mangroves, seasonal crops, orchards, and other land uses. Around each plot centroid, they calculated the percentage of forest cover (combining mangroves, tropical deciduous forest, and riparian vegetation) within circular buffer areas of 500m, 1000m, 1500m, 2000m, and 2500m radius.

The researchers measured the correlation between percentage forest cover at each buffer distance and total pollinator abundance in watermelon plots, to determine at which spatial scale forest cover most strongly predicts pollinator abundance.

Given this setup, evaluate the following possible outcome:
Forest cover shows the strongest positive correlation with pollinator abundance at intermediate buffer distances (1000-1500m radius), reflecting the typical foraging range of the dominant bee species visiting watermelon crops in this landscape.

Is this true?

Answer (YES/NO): NO